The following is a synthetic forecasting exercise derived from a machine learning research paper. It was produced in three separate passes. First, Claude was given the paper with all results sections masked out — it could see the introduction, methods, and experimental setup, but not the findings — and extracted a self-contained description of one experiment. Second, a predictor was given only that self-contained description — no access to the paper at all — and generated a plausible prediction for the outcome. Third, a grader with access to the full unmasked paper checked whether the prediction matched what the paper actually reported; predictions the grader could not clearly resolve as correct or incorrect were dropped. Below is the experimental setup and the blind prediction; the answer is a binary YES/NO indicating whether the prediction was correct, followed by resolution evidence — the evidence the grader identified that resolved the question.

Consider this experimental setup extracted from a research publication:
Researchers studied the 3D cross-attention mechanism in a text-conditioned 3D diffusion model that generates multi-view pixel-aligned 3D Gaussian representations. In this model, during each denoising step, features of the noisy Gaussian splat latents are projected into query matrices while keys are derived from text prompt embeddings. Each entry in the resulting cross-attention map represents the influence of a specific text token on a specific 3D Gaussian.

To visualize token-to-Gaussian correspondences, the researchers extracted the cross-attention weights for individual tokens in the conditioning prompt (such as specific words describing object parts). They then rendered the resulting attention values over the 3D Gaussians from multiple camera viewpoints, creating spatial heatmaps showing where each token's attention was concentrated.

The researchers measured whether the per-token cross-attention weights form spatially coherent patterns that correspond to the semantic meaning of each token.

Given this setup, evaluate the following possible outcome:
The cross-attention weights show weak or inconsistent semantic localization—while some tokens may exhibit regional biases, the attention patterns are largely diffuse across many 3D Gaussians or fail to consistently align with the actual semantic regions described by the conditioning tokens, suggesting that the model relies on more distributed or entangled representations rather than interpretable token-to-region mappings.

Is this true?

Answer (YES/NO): NO